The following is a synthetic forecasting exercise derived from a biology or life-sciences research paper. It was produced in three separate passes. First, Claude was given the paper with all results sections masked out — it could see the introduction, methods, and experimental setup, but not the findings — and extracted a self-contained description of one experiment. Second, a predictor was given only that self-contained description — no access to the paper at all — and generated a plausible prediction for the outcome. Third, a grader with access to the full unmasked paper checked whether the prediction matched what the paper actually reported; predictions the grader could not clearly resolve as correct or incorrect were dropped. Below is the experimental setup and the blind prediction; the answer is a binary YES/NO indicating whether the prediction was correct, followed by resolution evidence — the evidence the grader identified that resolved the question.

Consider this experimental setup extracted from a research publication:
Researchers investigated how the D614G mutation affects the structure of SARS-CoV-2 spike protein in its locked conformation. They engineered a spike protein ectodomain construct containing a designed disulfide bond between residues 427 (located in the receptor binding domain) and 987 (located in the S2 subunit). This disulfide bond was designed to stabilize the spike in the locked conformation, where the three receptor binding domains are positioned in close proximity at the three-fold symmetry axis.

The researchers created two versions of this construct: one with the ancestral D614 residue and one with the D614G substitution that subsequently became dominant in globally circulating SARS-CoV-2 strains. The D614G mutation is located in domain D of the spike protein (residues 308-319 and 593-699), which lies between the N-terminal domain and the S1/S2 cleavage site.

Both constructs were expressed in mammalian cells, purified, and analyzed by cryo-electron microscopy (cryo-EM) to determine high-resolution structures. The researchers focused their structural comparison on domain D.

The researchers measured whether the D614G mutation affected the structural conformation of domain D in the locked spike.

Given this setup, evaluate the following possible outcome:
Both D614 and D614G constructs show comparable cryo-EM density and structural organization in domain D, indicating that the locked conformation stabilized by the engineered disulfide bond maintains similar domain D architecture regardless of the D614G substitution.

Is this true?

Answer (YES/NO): NO